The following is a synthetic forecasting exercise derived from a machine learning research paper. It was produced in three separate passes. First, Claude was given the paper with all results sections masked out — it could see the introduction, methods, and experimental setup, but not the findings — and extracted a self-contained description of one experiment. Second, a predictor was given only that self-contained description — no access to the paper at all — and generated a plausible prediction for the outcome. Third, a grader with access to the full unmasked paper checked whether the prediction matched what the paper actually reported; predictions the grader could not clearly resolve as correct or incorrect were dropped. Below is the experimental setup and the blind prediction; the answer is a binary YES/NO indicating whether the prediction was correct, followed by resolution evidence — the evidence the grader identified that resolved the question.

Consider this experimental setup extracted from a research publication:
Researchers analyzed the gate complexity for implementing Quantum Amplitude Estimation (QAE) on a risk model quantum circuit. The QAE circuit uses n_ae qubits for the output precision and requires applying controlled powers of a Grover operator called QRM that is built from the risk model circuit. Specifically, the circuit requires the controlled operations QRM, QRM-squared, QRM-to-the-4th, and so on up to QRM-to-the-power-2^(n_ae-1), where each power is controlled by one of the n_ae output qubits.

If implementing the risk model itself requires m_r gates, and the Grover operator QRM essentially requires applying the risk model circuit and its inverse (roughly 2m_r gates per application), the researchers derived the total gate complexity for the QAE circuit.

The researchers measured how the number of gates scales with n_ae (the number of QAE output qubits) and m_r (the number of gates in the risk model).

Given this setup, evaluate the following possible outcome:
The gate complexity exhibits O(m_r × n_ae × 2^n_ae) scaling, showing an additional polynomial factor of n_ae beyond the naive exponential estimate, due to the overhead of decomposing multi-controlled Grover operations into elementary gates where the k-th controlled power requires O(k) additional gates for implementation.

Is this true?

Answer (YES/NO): NO